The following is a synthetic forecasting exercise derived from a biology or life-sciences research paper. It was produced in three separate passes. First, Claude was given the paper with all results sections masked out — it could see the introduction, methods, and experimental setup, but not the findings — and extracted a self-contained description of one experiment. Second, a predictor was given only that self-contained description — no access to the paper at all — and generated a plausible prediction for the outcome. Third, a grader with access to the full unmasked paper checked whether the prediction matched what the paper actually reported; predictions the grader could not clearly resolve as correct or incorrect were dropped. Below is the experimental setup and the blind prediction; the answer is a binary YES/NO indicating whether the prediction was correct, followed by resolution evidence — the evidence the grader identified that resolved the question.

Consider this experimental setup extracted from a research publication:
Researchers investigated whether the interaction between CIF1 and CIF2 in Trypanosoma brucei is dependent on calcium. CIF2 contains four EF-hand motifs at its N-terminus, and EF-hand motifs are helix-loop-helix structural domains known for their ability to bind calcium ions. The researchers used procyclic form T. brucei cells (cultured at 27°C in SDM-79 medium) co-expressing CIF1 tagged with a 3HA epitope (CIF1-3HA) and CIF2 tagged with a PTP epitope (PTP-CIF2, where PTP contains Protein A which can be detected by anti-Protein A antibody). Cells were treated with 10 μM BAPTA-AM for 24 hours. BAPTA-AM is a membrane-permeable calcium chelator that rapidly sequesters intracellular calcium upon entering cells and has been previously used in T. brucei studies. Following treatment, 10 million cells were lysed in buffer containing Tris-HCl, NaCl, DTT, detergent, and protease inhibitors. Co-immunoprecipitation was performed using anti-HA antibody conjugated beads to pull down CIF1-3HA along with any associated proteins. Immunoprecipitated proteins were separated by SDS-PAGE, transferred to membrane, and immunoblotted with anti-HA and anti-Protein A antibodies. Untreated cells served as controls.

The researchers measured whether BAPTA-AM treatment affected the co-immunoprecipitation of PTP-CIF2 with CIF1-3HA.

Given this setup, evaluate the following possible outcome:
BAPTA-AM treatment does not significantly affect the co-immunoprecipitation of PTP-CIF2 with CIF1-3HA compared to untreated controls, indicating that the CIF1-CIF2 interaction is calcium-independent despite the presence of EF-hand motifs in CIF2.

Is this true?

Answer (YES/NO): YES